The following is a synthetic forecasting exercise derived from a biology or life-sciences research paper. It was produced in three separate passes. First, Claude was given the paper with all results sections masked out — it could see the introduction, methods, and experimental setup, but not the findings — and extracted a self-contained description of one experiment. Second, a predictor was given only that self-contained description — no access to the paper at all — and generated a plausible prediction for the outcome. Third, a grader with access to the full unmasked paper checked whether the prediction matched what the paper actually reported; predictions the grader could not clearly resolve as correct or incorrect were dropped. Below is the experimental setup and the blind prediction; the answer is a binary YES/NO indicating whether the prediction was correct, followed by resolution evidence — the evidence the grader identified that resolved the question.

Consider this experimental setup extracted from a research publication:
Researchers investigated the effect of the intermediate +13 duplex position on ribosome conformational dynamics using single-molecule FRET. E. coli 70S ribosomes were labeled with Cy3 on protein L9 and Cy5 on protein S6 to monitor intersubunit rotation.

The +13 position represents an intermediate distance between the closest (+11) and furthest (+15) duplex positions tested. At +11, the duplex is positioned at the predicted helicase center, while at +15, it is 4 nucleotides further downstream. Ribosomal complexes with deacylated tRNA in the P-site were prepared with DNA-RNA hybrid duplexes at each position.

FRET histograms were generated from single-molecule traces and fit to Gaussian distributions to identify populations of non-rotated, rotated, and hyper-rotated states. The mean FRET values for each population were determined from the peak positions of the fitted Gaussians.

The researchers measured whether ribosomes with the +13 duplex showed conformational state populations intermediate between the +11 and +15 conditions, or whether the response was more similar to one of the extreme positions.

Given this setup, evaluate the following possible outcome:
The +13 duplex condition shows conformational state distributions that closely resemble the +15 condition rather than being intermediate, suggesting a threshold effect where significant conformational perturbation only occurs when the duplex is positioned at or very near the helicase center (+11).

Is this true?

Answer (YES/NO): YES